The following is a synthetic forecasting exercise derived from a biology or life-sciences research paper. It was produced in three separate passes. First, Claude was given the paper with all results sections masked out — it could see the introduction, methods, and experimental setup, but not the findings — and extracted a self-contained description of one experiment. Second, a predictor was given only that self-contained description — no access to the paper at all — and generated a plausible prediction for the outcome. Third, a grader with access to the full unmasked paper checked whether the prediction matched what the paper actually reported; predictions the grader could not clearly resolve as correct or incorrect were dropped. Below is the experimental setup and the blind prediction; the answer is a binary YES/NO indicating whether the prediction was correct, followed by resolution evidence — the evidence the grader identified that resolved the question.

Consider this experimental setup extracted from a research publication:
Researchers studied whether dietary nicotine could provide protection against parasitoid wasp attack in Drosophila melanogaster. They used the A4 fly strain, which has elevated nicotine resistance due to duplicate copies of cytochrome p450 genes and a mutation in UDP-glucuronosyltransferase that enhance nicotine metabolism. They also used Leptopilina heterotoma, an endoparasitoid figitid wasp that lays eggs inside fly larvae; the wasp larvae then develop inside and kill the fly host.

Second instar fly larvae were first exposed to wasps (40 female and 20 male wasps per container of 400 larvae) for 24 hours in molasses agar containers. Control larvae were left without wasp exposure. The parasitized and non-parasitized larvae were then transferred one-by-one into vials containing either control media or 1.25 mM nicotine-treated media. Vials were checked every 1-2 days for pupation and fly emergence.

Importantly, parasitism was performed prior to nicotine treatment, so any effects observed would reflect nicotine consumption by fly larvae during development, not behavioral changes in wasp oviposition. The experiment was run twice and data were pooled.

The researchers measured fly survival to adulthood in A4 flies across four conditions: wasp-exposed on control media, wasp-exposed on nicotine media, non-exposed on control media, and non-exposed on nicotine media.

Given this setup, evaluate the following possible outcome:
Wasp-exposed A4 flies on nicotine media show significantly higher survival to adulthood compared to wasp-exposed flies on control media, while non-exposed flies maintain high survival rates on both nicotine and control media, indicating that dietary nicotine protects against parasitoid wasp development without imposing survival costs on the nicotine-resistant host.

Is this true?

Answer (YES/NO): NO